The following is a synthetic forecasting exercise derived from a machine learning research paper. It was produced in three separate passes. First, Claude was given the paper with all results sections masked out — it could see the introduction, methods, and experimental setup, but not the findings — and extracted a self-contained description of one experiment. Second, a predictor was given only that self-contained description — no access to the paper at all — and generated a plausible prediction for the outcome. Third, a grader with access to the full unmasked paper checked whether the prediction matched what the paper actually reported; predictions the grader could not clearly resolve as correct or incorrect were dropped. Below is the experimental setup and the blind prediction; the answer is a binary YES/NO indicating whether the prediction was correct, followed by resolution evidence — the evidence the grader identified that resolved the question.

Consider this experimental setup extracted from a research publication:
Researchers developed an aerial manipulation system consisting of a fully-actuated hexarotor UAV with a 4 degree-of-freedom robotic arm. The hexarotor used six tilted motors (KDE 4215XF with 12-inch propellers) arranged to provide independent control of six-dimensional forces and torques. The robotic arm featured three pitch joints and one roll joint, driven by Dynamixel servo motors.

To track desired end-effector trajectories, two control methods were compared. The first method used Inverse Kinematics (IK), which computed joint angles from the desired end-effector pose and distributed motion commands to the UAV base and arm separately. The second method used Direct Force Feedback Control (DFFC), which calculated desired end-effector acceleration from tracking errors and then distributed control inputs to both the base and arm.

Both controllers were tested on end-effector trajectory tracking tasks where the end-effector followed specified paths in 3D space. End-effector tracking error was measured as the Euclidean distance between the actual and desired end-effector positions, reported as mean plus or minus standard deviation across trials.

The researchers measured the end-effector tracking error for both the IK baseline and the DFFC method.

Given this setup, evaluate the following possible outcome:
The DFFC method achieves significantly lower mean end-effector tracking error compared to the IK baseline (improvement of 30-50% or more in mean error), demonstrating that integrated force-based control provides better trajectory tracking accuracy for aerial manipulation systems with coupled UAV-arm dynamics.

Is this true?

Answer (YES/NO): NO